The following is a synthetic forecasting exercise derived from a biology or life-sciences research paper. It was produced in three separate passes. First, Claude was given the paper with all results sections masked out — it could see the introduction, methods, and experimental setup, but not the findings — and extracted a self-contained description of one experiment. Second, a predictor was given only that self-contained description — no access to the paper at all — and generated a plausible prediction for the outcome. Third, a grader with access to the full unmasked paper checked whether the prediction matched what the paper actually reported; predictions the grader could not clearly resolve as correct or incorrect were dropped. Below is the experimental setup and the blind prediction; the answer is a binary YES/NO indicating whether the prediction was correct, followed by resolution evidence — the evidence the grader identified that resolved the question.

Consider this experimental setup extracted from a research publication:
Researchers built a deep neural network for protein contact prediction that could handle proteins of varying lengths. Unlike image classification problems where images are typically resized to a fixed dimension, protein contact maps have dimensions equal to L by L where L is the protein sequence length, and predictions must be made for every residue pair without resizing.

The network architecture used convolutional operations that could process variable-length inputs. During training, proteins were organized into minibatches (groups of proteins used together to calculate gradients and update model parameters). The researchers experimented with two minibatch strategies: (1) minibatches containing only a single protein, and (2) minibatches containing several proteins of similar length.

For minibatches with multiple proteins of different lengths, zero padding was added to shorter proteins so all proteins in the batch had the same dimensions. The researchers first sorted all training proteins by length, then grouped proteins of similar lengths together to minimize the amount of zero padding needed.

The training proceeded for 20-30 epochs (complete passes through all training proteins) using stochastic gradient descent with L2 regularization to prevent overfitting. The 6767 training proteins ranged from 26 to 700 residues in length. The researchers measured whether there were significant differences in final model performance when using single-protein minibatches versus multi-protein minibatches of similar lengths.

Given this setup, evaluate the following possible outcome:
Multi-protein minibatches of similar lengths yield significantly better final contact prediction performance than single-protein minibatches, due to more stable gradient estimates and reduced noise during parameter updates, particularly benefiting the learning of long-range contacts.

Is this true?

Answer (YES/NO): NO